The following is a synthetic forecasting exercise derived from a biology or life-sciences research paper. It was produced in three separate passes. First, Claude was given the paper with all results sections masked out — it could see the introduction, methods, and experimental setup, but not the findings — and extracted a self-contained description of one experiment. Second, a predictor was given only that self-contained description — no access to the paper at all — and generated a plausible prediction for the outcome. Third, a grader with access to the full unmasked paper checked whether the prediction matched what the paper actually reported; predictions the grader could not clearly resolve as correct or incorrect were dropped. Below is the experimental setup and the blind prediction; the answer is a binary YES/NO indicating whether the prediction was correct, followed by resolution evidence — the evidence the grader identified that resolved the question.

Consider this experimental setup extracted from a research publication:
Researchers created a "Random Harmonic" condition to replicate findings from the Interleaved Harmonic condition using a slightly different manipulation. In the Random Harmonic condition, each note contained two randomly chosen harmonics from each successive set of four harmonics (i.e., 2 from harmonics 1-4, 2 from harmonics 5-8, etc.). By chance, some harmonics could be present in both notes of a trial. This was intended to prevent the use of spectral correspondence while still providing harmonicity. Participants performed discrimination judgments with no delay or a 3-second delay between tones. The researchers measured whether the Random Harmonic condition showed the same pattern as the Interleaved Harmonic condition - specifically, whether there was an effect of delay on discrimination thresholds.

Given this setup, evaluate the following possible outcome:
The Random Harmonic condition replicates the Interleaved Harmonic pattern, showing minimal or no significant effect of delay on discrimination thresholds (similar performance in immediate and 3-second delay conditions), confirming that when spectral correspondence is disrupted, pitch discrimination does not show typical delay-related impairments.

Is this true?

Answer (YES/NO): YES